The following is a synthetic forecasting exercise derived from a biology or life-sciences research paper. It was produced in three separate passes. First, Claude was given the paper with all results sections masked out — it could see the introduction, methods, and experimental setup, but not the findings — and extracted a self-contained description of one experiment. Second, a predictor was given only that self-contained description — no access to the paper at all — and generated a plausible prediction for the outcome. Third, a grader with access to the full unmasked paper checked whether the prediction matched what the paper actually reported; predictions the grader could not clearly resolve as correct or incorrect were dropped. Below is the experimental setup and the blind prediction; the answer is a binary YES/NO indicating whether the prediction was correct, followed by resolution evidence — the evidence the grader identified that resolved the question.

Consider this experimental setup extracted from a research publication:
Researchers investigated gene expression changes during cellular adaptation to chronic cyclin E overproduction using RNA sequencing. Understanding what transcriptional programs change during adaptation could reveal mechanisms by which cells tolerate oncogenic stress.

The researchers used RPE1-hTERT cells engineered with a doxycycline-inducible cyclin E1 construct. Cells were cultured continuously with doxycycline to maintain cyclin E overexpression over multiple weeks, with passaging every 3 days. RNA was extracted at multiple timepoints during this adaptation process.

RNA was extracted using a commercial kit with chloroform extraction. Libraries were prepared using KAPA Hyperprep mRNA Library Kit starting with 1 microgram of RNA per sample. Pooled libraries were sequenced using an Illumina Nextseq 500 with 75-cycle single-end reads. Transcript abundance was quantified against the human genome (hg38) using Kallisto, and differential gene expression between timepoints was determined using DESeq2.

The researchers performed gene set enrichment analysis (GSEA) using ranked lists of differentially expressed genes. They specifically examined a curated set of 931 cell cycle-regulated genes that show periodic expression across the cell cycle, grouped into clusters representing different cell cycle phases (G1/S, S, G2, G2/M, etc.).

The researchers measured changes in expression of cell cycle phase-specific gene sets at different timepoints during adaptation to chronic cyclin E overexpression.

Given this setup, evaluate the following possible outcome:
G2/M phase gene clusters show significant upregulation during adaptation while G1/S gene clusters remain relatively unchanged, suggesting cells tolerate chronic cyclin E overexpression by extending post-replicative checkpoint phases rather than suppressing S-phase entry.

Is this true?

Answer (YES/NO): NO